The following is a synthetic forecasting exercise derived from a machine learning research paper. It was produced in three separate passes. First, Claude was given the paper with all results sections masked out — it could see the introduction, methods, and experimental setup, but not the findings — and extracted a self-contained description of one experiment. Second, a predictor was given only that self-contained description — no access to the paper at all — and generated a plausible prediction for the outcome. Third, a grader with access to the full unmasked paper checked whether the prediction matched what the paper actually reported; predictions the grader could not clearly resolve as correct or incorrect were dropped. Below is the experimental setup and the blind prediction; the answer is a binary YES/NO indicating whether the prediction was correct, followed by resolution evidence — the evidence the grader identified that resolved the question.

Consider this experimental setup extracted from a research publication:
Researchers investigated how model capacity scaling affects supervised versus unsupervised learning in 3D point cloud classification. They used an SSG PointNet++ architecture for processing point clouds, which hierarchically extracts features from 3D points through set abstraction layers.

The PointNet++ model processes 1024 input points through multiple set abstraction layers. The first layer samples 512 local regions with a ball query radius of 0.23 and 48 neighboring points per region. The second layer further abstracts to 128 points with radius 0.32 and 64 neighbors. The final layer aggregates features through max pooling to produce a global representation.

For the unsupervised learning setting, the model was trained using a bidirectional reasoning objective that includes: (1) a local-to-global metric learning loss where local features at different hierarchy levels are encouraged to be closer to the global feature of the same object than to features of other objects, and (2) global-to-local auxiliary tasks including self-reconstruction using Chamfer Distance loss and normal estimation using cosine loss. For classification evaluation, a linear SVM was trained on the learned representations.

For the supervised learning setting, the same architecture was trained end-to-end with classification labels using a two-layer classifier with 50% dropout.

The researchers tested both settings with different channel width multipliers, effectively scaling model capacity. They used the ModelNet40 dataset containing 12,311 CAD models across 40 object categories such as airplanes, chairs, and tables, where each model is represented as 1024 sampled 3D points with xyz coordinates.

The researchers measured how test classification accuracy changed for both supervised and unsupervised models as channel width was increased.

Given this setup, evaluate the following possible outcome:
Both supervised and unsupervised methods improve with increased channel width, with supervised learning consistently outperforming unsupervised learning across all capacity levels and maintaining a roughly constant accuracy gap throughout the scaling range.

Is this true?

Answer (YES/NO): NO